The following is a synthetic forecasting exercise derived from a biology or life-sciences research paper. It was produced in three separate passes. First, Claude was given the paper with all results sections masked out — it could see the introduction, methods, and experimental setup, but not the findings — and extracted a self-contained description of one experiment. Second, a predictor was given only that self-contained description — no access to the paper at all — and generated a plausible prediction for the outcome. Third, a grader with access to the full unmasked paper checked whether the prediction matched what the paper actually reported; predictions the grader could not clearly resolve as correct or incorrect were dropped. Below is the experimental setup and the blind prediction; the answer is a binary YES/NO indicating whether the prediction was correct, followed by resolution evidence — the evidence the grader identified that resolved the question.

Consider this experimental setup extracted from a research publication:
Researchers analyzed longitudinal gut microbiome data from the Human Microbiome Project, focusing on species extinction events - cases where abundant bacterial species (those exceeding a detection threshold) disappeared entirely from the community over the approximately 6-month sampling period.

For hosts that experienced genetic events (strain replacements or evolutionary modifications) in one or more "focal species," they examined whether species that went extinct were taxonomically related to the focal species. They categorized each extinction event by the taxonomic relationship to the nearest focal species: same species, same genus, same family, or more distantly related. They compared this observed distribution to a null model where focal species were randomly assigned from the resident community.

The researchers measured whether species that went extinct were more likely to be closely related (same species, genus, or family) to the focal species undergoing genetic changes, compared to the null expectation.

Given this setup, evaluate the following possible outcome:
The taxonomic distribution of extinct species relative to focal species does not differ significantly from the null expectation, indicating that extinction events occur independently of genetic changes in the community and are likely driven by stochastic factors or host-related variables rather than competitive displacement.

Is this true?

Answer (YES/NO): NO